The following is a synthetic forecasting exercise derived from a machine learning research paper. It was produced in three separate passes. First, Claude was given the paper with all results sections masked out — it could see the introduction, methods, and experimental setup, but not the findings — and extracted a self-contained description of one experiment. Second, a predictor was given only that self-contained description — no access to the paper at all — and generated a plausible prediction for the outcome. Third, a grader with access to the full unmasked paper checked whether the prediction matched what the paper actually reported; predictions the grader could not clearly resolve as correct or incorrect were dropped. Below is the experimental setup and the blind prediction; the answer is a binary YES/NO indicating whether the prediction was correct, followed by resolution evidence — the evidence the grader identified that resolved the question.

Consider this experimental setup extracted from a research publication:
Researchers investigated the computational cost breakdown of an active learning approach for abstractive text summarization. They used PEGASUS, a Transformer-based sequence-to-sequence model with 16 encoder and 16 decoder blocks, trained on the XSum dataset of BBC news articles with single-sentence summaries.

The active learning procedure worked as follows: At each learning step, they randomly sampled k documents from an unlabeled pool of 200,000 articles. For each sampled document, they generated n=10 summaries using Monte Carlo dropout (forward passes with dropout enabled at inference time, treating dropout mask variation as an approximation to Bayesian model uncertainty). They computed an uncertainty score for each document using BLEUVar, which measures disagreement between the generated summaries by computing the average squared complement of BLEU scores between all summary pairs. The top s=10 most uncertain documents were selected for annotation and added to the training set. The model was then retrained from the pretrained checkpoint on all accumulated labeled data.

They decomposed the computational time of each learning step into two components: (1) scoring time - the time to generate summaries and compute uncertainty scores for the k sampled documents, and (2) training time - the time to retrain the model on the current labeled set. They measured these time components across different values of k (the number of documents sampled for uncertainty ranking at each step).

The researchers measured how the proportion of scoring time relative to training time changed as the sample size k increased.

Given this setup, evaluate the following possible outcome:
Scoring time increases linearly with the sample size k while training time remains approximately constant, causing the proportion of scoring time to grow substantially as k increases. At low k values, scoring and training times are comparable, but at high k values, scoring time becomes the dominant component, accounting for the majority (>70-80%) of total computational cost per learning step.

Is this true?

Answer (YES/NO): NO